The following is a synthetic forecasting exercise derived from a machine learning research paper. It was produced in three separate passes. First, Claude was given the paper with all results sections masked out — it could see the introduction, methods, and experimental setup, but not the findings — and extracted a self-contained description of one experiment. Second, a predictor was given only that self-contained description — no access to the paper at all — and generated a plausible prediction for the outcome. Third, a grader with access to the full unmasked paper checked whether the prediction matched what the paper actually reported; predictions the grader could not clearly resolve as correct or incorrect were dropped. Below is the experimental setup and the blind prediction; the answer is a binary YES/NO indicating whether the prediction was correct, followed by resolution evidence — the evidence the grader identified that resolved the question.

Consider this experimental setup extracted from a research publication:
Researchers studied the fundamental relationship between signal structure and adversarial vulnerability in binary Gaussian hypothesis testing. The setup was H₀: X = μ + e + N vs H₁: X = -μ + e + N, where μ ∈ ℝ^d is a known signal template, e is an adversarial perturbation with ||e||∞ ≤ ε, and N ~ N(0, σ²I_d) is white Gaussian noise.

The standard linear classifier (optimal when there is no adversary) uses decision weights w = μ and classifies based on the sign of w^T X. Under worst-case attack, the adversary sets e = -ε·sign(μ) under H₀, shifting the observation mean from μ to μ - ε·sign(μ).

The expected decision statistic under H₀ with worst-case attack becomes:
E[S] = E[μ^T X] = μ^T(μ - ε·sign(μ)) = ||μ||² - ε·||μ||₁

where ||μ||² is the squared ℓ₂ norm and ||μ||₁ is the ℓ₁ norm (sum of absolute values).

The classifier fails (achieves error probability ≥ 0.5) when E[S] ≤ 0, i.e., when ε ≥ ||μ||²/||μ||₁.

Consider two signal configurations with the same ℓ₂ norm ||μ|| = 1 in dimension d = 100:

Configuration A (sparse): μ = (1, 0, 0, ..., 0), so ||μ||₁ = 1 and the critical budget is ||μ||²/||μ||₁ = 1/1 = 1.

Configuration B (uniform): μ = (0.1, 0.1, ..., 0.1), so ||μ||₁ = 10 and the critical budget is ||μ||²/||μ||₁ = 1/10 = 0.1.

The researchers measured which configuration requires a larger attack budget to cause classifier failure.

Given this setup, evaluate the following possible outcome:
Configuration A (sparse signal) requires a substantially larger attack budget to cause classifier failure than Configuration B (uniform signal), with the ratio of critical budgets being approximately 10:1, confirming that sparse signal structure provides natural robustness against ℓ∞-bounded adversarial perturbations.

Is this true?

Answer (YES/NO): YES